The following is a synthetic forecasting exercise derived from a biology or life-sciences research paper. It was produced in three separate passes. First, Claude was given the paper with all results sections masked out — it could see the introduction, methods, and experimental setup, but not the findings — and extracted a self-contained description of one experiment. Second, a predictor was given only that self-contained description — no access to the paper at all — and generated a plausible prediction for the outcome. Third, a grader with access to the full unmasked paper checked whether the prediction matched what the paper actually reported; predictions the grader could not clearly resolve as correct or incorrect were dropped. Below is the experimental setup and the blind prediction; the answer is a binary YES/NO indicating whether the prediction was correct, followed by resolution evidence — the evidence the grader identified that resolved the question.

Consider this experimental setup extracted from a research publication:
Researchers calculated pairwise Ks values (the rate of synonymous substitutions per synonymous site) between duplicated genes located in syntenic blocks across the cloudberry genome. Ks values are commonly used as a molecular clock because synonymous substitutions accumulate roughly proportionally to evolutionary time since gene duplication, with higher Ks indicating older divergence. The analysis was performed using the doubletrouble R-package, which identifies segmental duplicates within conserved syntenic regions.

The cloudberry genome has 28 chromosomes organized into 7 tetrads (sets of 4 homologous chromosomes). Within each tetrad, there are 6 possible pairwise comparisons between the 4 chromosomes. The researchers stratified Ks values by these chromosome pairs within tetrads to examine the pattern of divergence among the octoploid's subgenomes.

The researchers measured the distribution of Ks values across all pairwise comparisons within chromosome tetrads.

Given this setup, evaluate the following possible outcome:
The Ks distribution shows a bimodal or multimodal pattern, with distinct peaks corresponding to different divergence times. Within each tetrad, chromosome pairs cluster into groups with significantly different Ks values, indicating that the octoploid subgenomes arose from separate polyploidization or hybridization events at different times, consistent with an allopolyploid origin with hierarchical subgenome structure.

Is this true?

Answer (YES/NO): NO